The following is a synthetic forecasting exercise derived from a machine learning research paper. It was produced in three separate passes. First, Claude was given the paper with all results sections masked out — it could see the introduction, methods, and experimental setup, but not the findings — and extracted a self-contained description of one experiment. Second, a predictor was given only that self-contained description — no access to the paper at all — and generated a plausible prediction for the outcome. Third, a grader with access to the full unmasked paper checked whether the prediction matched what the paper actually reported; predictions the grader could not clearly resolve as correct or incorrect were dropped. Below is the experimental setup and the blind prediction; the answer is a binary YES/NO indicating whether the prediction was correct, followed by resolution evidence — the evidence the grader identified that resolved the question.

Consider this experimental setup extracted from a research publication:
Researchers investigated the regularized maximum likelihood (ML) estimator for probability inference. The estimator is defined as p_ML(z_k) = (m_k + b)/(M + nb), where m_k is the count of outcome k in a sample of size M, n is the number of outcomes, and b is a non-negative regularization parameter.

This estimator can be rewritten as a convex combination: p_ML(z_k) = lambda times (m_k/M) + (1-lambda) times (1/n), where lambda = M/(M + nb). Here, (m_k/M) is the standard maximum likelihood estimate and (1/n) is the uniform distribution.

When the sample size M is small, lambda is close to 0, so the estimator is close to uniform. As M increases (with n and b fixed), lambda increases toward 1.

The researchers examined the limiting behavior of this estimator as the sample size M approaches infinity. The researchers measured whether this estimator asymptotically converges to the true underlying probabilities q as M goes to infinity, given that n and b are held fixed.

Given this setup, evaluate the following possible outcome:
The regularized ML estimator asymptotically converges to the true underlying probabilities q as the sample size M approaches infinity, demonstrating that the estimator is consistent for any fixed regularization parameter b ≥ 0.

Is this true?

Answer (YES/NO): YES